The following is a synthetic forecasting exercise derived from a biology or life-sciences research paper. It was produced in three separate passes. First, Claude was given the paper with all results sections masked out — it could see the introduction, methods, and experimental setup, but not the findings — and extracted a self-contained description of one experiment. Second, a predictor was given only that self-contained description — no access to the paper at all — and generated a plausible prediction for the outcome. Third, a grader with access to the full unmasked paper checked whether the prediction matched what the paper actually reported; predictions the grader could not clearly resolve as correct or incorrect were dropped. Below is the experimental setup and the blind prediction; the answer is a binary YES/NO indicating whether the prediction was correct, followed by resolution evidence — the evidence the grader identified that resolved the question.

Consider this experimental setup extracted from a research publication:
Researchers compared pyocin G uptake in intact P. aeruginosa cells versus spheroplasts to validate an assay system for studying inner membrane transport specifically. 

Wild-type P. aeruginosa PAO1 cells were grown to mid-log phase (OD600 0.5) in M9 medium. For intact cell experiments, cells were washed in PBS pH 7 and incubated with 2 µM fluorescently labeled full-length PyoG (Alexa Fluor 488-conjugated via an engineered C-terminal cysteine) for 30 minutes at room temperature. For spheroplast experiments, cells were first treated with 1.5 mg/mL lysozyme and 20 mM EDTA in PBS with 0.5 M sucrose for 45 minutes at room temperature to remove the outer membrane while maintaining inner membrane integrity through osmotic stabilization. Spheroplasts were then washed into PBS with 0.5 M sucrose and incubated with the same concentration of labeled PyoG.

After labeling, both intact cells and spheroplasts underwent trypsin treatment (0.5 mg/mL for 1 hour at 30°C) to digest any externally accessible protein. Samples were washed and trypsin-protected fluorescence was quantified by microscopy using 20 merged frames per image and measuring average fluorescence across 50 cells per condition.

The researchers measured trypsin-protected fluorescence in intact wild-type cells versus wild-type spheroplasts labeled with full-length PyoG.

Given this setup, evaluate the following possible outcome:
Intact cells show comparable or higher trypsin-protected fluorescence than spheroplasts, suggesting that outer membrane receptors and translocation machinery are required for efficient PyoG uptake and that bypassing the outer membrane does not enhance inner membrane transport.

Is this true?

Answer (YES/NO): NO